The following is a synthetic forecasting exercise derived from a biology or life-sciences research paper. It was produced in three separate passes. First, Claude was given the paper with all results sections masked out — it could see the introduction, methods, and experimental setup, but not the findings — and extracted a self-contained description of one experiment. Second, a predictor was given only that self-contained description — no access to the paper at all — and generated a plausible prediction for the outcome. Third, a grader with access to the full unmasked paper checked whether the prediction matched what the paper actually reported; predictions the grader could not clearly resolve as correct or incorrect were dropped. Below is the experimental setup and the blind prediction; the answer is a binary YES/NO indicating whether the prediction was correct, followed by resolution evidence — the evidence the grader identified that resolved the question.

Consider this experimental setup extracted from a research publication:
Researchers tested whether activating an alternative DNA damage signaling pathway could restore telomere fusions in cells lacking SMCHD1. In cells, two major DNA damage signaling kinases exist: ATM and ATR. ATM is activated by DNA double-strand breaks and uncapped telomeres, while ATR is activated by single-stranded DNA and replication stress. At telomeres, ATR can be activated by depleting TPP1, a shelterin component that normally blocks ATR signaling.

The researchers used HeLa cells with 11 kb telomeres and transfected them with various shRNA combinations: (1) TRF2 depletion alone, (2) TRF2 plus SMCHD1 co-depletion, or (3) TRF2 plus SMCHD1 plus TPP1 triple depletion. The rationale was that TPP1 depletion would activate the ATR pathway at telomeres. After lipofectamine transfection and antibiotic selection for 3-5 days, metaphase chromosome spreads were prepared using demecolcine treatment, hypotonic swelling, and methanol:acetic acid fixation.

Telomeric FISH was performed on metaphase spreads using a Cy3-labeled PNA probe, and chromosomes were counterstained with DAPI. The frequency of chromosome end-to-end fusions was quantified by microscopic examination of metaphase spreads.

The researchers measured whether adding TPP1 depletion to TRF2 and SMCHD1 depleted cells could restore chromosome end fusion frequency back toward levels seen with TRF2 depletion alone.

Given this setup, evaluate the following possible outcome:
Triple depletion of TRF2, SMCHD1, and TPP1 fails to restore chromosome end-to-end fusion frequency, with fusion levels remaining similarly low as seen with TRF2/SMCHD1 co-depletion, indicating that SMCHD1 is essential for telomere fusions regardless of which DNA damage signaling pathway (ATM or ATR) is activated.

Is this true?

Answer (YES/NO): NO